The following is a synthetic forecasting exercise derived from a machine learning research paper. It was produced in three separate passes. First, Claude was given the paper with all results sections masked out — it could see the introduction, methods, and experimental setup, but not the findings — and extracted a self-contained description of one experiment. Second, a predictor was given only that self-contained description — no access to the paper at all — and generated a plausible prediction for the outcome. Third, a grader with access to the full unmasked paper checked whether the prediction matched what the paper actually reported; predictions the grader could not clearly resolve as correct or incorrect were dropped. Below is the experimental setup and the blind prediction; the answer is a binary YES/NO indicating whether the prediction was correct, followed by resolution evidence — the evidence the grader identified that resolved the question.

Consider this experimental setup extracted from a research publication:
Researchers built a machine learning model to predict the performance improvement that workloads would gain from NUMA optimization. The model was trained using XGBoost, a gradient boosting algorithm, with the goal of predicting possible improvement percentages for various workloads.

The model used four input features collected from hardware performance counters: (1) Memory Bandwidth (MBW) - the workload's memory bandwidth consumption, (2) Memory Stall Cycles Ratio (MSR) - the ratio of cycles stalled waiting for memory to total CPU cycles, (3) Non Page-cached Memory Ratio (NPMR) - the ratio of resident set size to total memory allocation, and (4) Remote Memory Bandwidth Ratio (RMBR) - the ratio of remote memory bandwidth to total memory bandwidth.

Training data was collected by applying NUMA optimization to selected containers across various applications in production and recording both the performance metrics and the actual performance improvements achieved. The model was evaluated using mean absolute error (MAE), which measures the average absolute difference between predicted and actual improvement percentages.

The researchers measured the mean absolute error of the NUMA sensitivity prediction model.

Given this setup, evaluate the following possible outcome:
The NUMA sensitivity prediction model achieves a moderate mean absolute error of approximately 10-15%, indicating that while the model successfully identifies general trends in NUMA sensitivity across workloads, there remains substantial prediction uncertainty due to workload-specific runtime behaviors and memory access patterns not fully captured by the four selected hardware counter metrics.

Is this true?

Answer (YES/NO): NO